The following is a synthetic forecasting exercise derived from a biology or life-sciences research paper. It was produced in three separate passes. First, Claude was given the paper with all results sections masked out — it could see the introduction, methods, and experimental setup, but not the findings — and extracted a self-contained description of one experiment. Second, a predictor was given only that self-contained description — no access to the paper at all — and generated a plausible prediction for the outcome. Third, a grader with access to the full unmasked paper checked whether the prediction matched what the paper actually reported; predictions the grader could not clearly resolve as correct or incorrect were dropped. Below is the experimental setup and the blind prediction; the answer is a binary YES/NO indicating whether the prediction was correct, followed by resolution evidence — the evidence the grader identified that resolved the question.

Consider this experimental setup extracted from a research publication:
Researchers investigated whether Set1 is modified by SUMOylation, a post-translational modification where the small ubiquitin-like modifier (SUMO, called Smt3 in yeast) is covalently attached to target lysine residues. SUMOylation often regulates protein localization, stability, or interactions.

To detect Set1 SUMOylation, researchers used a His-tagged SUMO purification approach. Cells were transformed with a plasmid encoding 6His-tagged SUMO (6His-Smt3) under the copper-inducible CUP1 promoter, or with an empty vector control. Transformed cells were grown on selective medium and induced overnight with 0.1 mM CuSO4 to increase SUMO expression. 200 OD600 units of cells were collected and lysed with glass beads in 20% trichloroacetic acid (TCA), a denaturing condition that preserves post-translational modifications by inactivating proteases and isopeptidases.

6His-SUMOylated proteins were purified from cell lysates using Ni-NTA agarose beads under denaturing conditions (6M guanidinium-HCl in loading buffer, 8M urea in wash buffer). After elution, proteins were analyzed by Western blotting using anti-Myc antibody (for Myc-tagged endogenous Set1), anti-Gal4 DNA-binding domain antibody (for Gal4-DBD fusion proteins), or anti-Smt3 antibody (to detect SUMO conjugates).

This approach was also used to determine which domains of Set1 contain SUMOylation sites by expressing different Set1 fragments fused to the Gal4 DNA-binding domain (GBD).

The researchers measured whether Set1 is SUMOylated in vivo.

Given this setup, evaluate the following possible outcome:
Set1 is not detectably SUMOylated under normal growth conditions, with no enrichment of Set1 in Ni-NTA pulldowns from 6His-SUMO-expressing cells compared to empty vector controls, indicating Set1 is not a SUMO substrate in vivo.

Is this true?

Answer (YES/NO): NO